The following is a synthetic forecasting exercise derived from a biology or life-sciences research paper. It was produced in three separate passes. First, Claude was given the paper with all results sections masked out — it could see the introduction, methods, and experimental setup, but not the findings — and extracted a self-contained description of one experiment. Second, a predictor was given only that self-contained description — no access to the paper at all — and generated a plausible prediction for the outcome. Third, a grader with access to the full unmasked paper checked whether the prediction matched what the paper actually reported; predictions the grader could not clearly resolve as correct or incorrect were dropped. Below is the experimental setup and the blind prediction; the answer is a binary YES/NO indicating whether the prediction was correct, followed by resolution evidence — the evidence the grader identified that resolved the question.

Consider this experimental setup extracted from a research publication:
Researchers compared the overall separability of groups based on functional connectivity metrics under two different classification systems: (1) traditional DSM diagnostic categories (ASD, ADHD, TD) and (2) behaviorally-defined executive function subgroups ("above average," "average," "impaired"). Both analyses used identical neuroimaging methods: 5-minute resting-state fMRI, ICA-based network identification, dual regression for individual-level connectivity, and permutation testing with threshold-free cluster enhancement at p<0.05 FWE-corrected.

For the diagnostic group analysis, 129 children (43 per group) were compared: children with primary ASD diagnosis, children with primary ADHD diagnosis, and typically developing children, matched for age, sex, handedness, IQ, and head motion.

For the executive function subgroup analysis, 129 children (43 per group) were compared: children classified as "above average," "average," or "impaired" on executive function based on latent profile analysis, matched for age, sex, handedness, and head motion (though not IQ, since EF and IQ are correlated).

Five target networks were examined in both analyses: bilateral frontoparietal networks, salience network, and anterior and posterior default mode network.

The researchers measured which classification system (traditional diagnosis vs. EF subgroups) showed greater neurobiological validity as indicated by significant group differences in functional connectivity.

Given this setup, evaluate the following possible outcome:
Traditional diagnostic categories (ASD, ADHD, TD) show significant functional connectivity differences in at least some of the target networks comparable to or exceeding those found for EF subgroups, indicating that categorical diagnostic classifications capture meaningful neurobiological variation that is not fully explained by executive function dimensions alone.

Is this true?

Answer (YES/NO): NO